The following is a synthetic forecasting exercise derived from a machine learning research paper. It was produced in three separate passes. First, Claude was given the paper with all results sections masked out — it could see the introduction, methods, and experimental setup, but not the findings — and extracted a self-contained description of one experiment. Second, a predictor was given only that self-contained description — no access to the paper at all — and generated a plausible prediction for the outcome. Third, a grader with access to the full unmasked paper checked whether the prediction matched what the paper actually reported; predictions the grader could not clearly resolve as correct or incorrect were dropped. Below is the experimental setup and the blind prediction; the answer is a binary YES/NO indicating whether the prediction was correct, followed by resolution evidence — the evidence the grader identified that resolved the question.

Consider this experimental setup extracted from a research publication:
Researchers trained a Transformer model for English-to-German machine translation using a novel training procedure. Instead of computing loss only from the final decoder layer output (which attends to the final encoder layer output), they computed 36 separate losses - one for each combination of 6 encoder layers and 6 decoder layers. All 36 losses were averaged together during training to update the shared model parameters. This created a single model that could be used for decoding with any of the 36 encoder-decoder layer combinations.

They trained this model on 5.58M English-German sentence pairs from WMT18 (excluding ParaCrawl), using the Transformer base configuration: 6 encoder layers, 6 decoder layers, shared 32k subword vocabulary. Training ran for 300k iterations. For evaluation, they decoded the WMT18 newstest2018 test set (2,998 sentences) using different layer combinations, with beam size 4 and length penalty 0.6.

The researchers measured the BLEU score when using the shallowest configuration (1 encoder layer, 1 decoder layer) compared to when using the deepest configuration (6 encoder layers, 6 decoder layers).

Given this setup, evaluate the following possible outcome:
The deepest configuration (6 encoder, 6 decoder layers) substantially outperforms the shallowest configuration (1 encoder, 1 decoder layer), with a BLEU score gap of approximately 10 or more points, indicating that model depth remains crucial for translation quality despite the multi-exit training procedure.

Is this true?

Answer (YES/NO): YES